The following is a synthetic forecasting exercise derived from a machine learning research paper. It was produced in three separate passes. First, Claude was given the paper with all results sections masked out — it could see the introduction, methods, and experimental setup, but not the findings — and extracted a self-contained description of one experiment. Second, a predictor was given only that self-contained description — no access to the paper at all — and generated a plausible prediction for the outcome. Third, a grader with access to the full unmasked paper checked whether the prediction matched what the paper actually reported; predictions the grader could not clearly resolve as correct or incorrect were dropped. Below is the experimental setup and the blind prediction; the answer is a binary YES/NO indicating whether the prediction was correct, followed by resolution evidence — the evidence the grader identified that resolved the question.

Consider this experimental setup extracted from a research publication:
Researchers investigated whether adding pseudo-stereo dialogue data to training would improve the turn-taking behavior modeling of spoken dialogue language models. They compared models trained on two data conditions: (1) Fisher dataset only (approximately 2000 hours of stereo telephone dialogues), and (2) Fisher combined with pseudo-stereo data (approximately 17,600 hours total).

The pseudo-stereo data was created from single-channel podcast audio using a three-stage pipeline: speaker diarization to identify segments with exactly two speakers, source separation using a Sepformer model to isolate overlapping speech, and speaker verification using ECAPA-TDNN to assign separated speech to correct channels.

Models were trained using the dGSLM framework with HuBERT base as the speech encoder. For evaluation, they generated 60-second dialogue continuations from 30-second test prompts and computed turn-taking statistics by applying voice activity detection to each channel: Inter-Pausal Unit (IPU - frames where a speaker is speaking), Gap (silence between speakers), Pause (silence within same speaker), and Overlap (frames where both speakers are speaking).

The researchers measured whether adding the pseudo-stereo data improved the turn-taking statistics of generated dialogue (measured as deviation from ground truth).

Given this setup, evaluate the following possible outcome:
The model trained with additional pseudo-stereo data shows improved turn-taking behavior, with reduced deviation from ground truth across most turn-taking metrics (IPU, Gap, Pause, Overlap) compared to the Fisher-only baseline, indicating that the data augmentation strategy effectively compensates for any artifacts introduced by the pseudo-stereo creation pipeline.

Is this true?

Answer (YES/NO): NO